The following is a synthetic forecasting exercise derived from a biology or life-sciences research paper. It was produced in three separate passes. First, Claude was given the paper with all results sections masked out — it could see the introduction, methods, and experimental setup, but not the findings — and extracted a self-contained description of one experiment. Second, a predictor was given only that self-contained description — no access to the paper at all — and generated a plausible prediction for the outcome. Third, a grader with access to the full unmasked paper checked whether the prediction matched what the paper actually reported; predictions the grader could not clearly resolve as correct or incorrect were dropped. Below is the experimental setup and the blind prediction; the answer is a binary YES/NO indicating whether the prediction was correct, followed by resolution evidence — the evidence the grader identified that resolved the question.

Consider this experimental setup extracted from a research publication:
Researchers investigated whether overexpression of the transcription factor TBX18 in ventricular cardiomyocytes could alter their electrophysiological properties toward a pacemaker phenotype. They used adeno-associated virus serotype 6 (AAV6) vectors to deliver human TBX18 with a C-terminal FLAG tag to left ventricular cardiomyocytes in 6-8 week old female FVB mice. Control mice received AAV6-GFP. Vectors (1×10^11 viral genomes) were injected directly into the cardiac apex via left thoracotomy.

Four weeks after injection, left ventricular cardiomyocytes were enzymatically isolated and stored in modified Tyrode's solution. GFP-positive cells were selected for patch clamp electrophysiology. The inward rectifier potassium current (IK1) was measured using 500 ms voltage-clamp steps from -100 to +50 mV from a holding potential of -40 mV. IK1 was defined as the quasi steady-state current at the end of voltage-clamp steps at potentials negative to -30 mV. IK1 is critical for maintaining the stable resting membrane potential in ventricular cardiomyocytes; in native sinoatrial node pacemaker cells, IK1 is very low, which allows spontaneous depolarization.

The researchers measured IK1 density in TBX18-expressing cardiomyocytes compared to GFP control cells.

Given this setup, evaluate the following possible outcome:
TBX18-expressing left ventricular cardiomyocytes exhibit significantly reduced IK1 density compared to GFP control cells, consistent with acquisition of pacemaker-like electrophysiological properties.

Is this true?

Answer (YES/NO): NO